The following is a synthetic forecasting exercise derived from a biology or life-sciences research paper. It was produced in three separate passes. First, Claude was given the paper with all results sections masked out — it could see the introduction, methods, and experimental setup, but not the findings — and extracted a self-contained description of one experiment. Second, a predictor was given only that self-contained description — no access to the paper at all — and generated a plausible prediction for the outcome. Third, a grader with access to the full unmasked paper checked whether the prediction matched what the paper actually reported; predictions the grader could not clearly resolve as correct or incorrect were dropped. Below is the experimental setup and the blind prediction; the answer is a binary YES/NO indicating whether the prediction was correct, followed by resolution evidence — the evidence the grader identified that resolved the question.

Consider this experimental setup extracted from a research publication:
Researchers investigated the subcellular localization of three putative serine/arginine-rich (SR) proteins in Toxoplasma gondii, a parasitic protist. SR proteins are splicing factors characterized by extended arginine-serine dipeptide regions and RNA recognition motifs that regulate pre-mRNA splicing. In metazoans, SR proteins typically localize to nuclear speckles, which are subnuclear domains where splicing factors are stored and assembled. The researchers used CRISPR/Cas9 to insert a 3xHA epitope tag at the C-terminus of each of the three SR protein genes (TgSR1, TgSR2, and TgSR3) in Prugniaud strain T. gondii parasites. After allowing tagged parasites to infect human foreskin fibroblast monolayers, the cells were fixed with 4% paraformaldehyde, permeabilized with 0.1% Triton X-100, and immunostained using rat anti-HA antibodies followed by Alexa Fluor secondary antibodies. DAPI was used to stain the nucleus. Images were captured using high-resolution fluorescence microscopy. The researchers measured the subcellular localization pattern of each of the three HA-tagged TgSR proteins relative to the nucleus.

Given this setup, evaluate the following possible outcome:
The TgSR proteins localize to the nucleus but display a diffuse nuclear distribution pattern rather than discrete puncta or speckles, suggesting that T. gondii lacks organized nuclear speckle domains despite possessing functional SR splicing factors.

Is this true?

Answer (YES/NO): NO